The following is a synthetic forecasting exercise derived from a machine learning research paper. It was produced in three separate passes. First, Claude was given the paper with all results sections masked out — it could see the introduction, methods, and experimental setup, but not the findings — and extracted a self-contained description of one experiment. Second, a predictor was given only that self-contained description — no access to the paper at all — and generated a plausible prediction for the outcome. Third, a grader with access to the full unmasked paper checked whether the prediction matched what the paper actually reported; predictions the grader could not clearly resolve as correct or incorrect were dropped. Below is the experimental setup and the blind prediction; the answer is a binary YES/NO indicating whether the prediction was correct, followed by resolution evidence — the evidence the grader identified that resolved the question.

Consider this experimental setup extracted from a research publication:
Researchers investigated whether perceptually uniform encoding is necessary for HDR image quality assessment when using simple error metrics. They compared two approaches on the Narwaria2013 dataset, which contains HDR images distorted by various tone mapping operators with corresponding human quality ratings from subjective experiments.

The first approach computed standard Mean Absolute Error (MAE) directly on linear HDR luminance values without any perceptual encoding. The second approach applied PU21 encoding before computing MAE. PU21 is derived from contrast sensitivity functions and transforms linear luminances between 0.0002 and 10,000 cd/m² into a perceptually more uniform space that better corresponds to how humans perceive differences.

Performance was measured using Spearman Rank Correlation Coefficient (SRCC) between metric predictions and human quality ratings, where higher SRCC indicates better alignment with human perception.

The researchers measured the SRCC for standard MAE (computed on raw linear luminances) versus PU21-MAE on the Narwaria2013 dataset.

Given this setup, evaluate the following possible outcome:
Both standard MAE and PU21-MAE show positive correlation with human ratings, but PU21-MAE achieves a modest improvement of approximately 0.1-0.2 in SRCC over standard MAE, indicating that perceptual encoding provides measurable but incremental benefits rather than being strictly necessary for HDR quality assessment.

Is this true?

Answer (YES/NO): NO